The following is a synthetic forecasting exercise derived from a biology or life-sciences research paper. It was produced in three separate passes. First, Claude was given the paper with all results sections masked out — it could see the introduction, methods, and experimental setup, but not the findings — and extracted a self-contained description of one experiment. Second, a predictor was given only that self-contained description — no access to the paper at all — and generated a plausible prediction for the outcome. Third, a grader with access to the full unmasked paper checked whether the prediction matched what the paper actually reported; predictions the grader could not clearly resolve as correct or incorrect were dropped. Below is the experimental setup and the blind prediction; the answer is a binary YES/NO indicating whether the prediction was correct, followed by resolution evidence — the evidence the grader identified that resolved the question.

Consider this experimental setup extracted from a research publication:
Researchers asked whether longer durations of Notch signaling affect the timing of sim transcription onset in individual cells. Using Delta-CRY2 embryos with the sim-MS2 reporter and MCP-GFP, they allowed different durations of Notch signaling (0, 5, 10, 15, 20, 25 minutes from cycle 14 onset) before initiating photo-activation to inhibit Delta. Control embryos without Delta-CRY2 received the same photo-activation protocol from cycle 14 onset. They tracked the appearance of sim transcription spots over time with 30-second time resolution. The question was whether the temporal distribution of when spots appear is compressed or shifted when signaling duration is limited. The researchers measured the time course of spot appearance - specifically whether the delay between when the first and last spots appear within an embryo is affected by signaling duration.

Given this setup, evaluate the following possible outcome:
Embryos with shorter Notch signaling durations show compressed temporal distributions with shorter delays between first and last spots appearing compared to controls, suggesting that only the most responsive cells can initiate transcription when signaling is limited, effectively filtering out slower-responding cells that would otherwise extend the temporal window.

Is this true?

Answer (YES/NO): NO